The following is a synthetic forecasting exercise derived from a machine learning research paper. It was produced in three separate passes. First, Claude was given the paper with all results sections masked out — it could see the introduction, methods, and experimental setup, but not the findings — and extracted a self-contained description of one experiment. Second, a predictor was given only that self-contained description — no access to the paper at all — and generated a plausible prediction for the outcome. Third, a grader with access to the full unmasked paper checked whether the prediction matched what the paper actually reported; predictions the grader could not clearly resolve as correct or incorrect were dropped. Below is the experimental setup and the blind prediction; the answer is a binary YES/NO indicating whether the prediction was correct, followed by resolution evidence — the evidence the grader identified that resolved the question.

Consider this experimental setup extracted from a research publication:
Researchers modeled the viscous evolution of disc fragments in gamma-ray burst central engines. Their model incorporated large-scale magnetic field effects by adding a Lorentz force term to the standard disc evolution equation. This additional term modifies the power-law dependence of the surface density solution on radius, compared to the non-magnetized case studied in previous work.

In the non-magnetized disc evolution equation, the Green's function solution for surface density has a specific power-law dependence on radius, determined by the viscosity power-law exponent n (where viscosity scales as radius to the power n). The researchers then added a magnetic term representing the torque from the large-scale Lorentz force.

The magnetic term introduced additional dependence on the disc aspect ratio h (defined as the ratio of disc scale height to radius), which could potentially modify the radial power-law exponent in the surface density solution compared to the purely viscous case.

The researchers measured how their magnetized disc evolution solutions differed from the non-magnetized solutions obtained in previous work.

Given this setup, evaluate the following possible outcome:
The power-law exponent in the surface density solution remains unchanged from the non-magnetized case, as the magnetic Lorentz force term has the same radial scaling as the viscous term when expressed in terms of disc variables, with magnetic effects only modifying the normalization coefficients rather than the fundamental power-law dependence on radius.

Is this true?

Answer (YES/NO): NO